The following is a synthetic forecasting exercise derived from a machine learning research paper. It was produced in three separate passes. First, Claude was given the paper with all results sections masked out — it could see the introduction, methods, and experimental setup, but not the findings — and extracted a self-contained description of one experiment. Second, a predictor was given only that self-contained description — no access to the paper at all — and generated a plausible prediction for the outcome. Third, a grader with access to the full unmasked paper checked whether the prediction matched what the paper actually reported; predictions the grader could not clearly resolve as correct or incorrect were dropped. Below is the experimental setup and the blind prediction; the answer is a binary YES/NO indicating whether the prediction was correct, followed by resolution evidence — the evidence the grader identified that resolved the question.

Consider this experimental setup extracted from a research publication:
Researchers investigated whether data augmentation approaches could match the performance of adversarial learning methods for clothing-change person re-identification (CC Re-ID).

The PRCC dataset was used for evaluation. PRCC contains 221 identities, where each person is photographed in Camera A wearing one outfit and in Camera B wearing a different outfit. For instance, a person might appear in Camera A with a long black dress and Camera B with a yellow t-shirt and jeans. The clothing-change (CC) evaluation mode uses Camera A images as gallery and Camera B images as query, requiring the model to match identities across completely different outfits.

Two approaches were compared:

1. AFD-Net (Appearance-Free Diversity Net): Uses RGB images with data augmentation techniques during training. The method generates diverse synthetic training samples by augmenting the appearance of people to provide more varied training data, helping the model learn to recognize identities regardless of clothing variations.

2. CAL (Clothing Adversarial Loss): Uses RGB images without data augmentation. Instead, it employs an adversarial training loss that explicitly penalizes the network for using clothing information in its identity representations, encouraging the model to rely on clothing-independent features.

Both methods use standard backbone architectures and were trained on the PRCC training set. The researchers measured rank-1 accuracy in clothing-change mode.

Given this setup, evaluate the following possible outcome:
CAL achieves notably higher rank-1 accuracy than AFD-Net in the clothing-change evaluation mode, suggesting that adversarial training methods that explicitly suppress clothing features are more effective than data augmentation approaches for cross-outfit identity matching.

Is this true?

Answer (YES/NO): YES